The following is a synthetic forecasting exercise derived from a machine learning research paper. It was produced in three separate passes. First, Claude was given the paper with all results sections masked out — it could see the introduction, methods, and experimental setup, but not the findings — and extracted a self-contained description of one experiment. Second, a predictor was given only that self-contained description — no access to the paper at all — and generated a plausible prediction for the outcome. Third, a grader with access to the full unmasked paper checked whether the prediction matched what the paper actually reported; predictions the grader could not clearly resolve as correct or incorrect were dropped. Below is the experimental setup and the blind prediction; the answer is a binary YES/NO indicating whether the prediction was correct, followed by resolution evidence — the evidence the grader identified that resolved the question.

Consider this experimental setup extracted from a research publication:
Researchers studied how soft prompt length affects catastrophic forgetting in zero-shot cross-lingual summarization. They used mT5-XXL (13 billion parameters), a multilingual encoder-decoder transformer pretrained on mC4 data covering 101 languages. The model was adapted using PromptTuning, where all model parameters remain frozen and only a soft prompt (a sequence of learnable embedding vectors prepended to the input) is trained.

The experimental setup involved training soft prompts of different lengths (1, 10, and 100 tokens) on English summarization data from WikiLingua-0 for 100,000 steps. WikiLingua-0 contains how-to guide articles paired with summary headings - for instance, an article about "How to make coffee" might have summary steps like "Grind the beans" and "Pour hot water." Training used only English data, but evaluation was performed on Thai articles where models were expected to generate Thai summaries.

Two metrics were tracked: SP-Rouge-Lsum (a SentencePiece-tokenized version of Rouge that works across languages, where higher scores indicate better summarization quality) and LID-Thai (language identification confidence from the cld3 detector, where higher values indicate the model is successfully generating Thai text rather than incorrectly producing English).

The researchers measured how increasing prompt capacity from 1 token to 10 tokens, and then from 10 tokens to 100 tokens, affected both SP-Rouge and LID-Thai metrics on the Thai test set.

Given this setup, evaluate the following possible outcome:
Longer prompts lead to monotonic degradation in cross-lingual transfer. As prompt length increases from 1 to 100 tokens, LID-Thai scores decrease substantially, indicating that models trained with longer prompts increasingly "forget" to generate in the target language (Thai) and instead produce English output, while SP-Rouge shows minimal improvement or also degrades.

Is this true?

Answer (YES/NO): NO